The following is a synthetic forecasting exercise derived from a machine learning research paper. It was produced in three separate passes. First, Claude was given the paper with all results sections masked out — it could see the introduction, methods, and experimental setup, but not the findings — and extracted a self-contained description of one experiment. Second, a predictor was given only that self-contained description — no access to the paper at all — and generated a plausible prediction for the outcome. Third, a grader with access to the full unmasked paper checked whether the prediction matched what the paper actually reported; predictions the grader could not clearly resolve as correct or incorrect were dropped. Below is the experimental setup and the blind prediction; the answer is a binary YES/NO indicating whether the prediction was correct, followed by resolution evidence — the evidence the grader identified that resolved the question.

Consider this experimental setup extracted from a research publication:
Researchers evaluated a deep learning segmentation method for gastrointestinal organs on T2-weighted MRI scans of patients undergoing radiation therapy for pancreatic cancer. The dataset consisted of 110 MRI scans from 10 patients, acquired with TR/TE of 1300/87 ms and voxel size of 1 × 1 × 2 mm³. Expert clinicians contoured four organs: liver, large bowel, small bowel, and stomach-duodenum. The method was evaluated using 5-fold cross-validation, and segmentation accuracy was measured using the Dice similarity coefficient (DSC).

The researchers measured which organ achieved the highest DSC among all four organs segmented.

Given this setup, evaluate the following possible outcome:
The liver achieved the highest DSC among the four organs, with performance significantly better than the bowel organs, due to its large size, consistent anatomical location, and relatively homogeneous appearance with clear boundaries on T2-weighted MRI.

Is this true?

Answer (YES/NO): YES